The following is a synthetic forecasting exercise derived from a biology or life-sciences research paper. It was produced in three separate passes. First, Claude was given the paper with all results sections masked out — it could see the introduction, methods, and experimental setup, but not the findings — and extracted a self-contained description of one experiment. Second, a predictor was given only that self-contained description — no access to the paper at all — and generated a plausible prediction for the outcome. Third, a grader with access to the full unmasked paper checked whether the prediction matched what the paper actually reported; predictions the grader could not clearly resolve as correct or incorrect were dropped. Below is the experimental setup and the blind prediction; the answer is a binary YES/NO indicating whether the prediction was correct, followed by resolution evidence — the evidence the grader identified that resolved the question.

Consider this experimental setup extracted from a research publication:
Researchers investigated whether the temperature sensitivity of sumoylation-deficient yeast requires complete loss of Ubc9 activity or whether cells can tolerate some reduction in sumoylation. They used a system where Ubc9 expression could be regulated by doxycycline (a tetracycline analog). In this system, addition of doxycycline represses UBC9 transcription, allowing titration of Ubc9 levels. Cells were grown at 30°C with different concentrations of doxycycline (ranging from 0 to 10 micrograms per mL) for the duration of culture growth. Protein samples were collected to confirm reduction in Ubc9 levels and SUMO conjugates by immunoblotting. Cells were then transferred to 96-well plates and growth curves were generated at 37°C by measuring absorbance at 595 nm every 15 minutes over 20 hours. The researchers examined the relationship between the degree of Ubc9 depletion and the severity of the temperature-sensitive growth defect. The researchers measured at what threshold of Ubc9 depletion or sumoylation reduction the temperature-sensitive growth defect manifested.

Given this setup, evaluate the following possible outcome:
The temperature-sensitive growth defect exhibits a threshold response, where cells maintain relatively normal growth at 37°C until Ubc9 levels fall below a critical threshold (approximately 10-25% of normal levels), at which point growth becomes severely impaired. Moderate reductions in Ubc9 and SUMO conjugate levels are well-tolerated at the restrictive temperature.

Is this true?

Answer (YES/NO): NO